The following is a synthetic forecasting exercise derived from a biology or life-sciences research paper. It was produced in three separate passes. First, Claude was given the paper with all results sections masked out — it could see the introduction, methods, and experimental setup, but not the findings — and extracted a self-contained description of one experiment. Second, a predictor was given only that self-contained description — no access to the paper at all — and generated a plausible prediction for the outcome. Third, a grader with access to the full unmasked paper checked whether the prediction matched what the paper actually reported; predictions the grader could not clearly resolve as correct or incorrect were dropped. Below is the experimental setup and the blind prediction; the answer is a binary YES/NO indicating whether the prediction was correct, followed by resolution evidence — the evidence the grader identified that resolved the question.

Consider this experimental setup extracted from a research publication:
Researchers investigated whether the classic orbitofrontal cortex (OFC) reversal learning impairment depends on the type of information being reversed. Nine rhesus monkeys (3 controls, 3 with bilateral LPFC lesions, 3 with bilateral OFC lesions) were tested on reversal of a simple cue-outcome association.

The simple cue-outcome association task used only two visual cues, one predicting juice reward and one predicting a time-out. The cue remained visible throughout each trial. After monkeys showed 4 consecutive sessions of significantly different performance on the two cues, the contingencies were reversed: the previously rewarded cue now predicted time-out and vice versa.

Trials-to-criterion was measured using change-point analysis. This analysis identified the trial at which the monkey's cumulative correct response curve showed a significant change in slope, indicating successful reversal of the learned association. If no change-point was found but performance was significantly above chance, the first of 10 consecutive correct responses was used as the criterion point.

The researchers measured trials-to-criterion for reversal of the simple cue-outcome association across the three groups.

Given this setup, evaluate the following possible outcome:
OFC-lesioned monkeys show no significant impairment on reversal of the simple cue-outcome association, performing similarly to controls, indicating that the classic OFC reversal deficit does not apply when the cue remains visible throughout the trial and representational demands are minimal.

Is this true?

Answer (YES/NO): YES